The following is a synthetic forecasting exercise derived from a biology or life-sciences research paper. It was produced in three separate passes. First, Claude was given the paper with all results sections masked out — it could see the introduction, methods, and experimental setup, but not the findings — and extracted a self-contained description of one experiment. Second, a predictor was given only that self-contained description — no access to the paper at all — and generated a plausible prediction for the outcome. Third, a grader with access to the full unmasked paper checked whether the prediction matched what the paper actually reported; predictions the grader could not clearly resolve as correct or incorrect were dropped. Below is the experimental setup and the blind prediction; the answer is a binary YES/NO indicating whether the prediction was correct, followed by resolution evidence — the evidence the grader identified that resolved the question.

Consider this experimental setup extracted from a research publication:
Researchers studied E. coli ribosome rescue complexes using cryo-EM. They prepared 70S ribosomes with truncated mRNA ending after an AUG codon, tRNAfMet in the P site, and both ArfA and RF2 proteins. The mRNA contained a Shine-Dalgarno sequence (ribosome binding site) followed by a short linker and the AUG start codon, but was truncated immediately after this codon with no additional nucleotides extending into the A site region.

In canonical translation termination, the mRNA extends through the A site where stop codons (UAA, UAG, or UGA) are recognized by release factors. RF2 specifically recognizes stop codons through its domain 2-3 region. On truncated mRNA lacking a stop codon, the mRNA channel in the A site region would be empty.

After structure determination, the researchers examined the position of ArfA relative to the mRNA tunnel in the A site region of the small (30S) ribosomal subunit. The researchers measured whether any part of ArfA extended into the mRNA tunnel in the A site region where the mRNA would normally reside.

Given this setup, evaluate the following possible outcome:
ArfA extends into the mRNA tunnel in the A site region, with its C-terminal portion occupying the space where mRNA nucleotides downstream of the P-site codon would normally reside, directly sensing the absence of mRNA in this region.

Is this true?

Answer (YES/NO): YES